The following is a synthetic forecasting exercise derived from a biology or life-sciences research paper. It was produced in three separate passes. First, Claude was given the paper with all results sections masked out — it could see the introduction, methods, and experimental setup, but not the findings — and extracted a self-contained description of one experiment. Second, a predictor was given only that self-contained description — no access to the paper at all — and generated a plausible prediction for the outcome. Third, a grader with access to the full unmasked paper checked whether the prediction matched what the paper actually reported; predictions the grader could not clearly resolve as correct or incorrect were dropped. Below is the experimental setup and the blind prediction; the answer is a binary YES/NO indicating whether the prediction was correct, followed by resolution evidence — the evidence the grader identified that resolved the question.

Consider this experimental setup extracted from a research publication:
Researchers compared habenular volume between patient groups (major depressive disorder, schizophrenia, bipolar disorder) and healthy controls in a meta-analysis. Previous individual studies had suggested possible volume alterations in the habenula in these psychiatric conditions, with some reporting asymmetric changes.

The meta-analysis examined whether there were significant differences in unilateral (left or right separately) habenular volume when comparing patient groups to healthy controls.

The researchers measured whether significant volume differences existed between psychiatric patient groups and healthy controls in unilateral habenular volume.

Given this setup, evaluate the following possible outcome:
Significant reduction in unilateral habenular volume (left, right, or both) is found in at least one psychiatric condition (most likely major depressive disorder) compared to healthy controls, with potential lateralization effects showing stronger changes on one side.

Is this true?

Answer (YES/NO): NO